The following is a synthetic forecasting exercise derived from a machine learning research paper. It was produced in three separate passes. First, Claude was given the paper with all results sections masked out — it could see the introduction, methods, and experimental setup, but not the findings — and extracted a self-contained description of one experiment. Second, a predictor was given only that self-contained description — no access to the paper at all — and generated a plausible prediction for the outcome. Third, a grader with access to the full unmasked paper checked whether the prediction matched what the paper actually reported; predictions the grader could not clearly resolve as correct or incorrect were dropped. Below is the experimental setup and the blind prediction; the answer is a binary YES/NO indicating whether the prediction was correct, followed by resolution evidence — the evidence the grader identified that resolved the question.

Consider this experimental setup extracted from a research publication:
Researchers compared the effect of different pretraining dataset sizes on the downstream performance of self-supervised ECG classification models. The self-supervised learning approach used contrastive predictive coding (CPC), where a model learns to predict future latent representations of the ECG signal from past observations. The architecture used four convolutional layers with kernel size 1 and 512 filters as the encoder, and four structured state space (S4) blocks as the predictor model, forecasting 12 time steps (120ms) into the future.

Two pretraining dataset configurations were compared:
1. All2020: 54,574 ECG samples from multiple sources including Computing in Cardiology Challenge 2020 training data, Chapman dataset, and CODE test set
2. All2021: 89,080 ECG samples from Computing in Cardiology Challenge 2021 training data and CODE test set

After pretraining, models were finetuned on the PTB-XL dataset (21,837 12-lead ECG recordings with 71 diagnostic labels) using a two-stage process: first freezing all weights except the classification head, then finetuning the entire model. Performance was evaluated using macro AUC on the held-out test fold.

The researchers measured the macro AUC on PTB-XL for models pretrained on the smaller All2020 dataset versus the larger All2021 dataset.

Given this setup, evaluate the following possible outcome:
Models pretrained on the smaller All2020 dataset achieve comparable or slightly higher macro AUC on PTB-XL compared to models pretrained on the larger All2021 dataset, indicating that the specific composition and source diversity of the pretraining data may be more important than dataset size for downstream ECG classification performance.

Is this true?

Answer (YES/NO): NO